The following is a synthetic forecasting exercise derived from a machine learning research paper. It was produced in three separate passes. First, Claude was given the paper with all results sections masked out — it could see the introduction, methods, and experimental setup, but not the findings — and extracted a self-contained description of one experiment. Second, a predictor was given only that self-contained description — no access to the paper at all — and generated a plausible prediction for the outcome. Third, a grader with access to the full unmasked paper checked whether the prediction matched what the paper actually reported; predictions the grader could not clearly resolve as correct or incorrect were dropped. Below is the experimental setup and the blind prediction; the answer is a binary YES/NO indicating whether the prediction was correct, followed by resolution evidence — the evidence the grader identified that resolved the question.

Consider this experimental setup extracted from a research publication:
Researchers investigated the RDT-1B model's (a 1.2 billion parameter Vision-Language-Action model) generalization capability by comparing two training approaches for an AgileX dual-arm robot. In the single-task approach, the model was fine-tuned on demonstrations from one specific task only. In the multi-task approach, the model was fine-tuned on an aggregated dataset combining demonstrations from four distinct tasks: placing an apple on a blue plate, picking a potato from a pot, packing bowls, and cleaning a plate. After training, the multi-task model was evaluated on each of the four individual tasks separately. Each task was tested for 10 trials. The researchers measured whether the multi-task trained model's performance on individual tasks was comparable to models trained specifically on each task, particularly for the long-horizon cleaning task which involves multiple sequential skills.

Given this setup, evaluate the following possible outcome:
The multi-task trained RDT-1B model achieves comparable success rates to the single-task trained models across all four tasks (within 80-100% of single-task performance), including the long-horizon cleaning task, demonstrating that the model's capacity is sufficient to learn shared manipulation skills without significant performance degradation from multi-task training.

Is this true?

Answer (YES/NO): NO